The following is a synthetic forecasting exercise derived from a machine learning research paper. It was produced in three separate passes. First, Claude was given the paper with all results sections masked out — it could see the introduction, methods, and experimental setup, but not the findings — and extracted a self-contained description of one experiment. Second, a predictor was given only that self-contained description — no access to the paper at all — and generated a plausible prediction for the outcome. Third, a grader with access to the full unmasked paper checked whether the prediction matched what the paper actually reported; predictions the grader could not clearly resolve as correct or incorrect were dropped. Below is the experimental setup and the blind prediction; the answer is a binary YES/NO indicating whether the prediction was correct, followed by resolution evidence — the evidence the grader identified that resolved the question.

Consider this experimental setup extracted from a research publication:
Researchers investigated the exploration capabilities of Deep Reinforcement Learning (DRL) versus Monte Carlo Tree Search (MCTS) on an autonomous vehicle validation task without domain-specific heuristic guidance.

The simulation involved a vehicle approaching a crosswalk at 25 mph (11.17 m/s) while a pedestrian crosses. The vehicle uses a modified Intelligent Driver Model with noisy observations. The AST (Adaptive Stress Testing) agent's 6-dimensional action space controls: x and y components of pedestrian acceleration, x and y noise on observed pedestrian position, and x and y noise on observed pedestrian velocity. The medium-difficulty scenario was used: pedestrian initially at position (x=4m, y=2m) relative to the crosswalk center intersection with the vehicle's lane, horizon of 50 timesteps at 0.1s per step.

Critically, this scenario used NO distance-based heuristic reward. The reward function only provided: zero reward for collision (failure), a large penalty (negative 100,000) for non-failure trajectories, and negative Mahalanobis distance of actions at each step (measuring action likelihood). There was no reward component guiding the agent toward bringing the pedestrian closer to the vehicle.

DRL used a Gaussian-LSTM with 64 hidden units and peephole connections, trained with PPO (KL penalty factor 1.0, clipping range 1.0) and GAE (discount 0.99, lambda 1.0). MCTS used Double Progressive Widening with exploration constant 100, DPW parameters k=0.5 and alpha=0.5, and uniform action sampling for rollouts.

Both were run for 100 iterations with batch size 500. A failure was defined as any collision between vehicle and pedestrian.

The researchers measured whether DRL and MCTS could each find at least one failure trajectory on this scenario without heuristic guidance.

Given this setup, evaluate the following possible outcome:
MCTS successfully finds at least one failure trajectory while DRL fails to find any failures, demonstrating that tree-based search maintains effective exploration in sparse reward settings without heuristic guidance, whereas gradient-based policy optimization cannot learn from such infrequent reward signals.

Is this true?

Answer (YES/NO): YES